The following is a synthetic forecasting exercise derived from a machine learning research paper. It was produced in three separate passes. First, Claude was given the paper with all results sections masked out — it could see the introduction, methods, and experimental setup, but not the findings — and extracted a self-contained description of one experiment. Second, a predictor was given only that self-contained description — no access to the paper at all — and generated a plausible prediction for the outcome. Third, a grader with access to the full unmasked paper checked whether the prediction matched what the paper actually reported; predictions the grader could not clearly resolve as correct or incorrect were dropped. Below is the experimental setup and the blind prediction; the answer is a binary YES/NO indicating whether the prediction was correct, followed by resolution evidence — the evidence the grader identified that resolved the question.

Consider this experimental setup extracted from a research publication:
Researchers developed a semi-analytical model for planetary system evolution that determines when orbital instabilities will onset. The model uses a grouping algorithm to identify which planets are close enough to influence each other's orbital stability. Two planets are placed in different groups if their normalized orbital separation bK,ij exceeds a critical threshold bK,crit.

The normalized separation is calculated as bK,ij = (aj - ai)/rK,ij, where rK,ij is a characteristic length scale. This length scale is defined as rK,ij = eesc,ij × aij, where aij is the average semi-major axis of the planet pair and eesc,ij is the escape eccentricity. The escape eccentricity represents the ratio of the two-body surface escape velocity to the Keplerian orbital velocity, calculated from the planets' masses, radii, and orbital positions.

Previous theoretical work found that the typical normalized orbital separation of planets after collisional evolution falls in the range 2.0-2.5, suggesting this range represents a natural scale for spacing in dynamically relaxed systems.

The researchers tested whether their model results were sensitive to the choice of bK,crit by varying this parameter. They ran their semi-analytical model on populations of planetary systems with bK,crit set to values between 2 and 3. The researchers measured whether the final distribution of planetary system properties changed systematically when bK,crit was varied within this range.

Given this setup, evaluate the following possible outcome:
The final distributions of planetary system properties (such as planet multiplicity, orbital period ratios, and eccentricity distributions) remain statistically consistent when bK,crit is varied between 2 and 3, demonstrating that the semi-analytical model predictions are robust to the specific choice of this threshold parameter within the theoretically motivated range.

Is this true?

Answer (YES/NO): YES